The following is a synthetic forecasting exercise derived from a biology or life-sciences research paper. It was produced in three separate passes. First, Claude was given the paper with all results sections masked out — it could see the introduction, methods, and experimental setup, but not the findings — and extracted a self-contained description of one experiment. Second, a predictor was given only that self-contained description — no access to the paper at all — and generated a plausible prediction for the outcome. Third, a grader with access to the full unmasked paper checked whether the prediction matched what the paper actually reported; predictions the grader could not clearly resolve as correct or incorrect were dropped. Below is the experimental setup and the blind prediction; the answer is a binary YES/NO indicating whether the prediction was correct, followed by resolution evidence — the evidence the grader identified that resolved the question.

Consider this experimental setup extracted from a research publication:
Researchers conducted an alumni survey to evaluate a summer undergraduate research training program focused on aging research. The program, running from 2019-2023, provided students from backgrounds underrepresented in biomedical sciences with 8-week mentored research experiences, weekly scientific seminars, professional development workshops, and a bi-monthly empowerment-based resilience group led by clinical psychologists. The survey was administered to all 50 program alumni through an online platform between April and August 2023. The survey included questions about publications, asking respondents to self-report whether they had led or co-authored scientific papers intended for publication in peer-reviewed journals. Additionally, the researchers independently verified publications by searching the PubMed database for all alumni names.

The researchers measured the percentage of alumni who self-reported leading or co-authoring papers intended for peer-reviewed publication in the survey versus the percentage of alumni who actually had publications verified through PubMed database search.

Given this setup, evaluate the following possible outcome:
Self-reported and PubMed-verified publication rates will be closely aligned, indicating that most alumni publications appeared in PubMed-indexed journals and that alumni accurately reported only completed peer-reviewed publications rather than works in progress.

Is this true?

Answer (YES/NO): NO